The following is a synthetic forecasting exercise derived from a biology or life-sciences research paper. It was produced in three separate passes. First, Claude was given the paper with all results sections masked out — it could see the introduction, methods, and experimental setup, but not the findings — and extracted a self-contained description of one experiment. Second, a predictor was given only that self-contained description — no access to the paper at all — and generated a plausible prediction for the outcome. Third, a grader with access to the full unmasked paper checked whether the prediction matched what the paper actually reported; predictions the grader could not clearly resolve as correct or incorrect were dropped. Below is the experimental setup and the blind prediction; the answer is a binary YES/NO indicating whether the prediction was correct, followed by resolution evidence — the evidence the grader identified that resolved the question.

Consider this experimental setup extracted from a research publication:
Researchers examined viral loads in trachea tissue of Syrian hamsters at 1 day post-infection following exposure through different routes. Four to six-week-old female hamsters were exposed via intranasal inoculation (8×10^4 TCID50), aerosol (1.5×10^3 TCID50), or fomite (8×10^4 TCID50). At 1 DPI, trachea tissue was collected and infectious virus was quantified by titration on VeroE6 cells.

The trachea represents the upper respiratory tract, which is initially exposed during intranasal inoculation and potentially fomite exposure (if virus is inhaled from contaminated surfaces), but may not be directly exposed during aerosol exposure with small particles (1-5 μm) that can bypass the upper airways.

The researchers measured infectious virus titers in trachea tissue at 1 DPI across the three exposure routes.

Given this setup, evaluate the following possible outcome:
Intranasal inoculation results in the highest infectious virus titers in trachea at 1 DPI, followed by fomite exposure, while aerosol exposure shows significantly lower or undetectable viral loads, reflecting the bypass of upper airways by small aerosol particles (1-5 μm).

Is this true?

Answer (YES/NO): NO